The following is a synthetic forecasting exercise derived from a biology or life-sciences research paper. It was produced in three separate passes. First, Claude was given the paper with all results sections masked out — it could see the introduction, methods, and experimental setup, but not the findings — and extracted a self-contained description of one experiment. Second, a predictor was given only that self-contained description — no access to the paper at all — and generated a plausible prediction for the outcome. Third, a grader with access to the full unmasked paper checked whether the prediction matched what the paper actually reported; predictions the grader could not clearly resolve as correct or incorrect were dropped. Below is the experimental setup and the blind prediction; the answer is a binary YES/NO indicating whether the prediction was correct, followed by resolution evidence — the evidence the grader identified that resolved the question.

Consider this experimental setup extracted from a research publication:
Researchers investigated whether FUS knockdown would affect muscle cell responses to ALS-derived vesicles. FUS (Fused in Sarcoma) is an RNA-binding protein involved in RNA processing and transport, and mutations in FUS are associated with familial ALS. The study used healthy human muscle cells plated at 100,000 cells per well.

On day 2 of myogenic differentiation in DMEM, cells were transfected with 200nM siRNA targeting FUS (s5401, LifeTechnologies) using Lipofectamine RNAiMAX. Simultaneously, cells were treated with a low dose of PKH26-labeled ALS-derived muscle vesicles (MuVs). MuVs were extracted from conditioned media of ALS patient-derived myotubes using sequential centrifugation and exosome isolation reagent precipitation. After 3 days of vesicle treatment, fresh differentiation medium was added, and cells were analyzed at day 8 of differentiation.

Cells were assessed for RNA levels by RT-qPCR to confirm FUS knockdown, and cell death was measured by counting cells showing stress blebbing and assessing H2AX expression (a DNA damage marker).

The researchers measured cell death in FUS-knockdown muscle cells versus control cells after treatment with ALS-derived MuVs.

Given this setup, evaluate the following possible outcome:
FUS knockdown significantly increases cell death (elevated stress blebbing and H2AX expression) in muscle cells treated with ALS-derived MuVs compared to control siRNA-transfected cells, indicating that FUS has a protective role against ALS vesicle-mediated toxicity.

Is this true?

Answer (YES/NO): NO